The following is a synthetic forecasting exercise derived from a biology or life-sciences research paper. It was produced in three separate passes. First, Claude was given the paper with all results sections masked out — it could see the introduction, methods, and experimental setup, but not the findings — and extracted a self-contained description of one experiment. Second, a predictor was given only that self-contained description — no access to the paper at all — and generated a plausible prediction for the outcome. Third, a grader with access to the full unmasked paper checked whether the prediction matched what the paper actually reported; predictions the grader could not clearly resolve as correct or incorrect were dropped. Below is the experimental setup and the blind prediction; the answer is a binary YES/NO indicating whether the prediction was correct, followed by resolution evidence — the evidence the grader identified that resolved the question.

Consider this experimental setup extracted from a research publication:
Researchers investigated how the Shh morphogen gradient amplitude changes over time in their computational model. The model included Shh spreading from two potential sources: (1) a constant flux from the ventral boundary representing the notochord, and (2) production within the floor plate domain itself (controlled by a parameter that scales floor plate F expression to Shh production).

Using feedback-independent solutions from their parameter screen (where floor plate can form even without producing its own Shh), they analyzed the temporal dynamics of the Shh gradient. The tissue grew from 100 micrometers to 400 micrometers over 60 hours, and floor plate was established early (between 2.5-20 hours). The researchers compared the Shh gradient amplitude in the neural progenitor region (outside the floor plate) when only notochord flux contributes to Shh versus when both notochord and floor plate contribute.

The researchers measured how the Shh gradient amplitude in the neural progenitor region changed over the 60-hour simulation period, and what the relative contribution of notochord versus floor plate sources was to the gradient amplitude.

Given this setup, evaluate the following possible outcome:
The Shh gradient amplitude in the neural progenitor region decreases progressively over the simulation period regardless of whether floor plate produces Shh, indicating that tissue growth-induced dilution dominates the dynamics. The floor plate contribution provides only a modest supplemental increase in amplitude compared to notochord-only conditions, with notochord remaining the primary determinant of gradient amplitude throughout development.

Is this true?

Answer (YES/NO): NO